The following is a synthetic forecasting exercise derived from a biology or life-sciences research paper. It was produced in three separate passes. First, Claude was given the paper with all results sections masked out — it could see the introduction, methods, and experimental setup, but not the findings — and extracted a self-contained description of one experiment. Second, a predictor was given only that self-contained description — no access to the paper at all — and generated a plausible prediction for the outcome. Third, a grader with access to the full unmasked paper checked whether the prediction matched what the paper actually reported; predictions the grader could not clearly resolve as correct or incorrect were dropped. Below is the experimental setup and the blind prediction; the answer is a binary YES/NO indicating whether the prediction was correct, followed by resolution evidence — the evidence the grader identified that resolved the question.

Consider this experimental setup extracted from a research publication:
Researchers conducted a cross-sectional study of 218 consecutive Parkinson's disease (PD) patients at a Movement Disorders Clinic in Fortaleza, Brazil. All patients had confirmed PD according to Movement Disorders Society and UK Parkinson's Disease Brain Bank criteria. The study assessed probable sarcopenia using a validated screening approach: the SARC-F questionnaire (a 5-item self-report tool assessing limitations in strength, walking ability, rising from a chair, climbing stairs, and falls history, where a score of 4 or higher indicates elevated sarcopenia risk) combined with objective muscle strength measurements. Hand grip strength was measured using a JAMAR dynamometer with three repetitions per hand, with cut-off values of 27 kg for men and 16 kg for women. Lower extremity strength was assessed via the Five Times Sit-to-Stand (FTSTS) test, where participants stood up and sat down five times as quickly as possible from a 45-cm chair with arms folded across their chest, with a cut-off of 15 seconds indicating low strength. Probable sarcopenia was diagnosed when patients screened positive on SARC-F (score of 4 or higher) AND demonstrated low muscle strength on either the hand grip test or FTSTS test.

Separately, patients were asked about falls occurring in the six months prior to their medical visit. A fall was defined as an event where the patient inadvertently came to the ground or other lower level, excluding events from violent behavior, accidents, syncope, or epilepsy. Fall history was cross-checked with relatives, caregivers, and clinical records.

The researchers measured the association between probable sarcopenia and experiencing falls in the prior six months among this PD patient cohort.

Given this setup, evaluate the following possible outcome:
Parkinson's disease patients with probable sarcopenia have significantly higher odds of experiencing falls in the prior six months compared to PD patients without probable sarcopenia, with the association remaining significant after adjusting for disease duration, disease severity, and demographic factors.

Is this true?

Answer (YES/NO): NO